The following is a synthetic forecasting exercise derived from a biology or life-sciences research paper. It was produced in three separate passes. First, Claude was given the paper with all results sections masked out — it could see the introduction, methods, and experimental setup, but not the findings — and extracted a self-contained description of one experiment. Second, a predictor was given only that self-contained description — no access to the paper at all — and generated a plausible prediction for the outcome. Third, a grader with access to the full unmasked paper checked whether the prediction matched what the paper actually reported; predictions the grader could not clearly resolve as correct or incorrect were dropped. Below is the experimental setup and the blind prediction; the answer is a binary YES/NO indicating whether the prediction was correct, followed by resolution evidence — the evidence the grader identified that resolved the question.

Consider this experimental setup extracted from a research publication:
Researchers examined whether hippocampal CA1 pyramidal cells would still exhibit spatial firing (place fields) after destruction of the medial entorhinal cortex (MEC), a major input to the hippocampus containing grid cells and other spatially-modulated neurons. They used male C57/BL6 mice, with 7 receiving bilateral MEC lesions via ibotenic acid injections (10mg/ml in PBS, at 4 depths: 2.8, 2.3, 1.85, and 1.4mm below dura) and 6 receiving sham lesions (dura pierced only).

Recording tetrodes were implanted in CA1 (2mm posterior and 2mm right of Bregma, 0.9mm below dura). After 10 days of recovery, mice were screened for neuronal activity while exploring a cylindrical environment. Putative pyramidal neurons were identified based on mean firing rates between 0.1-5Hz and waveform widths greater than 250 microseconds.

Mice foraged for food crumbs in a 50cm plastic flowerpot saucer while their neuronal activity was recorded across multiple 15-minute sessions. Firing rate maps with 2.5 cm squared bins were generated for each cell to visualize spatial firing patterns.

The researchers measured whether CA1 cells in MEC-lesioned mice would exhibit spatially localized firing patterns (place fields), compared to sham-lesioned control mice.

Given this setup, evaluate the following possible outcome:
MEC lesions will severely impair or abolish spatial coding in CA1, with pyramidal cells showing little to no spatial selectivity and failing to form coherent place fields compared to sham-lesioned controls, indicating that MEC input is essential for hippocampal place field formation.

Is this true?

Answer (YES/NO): NO